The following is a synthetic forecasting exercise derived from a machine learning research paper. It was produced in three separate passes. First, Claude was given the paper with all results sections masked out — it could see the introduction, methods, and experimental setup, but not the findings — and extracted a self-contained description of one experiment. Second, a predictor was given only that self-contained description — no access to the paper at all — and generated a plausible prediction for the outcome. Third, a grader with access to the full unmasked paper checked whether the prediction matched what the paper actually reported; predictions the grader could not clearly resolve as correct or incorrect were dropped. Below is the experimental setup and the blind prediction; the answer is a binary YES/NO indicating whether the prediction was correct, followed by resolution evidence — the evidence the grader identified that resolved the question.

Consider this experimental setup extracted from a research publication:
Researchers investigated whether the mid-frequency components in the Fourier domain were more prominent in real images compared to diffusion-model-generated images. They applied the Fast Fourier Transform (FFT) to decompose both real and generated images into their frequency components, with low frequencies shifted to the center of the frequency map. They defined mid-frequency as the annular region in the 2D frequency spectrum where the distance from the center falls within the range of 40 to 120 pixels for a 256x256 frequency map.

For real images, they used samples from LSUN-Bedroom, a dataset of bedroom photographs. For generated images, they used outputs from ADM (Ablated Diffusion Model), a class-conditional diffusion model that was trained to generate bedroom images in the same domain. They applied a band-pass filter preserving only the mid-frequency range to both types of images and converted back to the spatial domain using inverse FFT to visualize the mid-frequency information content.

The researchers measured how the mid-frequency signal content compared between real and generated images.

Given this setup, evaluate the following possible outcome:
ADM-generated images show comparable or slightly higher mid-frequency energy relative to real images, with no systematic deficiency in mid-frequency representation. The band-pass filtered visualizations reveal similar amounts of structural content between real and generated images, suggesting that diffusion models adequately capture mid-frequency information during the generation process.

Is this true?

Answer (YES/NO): NO